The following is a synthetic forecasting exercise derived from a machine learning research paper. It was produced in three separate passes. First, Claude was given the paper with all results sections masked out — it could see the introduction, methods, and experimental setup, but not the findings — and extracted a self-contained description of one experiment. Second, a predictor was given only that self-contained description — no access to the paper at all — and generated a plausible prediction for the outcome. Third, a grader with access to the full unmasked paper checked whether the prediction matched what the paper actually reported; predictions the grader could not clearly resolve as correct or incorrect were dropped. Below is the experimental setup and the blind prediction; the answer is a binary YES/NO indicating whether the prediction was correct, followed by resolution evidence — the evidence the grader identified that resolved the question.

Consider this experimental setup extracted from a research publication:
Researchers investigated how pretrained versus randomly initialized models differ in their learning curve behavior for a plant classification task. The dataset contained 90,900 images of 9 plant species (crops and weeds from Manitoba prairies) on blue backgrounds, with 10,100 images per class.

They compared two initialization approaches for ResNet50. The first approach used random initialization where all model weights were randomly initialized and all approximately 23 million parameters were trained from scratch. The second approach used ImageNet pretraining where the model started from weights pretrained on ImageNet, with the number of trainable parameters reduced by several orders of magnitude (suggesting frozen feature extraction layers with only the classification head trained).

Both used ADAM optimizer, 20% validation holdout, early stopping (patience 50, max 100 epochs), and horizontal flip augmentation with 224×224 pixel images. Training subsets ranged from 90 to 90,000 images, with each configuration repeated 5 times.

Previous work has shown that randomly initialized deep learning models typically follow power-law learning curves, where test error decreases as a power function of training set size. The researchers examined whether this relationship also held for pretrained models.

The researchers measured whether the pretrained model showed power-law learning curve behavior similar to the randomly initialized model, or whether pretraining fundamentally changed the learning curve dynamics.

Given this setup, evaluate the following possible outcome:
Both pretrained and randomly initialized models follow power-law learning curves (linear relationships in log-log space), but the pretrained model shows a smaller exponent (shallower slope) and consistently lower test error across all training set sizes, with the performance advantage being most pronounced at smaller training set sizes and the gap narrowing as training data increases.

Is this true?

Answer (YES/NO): NO